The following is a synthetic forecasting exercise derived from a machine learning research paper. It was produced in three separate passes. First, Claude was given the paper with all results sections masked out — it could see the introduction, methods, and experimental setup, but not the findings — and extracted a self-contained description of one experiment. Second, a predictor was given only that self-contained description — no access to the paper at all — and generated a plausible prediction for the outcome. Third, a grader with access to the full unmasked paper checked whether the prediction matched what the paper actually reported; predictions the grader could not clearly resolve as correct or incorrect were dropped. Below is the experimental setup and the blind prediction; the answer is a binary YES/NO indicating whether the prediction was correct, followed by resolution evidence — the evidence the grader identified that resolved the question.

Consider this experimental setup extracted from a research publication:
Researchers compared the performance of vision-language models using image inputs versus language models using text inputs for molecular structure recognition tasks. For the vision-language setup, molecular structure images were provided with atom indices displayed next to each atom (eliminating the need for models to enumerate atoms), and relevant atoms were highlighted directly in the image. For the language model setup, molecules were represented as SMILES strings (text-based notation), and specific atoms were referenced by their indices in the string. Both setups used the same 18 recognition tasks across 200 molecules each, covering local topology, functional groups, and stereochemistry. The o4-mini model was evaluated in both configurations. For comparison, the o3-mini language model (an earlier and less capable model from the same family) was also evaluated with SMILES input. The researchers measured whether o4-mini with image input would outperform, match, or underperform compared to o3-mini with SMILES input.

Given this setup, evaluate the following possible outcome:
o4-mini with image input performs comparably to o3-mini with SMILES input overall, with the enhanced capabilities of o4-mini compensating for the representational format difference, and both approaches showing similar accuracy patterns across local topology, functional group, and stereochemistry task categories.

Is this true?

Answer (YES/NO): NO